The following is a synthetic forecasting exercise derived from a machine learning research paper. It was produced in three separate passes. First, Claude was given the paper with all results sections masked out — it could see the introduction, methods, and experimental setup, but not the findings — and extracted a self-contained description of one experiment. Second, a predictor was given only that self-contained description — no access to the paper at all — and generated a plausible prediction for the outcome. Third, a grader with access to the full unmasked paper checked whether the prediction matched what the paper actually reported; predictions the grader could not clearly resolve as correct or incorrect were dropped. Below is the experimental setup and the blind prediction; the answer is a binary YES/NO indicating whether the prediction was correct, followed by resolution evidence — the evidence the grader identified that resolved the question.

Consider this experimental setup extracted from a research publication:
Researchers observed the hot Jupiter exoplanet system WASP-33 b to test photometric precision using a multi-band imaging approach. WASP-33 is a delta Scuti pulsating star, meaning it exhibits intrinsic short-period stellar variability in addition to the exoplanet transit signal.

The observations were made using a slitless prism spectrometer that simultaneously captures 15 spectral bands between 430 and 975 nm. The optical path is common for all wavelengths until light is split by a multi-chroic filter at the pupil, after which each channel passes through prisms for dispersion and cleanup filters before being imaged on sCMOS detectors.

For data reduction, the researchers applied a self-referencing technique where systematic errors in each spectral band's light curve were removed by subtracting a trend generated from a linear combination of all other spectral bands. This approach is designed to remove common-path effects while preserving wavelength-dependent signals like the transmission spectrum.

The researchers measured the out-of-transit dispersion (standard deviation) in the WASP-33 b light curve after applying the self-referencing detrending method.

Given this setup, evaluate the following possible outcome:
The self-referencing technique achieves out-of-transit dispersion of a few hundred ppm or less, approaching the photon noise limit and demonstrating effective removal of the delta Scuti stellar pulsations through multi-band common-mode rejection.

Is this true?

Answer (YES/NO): YES